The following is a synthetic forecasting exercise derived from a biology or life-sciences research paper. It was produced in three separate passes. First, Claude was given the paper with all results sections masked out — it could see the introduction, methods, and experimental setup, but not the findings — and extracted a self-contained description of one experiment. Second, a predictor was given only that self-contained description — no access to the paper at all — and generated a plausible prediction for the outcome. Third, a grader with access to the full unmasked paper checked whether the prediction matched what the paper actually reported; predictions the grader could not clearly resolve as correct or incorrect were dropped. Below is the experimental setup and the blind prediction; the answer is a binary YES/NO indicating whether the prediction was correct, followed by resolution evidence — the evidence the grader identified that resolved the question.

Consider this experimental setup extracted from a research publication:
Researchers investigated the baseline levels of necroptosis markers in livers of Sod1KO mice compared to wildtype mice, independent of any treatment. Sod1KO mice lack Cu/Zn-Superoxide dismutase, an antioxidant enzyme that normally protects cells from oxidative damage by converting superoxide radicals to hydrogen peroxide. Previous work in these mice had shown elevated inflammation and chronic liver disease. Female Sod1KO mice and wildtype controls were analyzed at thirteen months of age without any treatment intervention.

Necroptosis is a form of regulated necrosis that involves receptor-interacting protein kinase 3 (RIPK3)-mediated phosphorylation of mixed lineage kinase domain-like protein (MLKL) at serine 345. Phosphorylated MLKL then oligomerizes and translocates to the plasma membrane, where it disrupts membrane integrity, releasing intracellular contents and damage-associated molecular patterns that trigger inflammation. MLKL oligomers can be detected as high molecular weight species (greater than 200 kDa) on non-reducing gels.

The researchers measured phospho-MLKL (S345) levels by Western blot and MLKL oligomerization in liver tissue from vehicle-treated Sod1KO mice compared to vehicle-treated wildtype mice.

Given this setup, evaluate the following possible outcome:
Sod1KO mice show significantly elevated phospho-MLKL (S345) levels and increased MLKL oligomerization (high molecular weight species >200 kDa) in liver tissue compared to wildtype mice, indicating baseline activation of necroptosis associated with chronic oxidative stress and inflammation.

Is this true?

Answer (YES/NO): YES